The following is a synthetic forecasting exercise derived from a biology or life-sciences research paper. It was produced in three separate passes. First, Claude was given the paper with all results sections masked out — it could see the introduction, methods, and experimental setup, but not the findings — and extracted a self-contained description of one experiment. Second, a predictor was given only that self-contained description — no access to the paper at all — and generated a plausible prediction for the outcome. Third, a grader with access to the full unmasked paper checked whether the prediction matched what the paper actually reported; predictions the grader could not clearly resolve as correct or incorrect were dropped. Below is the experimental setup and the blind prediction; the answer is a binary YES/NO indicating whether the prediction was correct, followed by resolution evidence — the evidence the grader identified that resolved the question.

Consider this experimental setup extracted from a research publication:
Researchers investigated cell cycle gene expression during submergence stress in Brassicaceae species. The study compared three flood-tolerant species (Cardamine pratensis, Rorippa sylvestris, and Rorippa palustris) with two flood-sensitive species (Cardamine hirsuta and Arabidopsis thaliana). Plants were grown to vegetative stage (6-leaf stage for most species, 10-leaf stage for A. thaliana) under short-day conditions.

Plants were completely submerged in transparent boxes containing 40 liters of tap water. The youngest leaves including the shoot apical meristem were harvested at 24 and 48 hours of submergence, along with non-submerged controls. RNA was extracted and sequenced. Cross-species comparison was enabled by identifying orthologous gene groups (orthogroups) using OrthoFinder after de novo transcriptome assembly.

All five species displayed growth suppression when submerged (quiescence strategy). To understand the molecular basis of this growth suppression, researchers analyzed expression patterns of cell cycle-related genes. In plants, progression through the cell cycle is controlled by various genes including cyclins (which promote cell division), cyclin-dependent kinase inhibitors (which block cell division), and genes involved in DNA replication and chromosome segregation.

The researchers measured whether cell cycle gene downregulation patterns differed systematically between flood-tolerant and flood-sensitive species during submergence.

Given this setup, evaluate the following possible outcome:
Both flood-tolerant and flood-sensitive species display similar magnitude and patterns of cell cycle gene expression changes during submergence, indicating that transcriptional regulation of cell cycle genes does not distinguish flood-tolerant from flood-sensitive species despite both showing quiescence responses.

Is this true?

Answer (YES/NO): NO